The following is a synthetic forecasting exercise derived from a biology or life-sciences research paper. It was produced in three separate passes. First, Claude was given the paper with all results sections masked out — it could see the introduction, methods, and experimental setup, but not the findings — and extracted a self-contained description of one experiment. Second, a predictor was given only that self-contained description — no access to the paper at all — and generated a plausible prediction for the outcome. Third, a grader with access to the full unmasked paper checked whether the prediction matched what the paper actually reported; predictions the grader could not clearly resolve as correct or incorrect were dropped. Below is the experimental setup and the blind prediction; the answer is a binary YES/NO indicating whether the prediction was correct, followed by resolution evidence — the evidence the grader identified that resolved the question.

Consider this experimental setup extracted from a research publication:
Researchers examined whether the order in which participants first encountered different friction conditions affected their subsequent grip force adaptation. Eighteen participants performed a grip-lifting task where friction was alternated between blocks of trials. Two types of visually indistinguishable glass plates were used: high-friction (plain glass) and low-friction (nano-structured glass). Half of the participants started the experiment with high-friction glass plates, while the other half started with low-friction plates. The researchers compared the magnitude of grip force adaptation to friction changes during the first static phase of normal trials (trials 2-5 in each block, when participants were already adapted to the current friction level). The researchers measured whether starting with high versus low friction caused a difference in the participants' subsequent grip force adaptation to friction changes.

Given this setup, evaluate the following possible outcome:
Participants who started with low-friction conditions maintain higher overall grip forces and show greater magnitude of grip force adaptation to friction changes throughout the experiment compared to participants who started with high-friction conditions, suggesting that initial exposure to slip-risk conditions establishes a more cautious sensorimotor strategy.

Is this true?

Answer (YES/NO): NO